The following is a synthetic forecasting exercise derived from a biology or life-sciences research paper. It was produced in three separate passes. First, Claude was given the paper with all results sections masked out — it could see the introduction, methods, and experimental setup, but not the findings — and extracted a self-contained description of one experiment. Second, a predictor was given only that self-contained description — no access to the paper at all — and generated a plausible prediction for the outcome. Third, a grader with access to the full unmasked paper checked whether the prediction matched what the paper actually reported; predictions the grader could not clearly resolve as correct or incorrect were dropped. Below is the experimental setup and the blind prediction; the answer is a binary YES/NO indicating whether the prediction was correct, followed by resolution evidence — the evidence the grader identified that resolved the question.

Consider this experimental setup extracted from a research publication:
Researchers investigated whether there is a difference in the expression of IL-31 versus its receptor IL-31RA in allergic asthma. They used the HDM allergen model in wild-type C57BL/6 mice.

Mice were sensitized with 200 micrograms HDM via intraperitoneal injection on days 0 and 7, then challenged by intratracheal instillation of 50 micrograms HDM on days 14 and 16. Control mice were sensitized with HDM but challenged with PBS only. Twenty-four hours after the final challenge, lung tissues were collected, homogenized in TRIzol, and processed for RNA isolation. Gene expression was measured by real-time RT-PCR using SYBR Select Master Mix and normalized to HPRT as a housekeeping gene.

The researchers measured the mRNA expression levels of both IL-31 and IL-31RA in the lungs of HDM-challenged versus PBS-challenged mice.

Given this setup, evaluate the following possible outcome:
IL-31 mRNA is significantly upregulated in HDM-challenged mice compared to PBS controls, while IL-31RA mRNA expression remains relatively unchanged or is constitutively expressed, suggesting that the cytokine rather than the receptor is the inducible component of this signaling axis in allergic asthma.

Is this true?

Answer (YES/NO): NO